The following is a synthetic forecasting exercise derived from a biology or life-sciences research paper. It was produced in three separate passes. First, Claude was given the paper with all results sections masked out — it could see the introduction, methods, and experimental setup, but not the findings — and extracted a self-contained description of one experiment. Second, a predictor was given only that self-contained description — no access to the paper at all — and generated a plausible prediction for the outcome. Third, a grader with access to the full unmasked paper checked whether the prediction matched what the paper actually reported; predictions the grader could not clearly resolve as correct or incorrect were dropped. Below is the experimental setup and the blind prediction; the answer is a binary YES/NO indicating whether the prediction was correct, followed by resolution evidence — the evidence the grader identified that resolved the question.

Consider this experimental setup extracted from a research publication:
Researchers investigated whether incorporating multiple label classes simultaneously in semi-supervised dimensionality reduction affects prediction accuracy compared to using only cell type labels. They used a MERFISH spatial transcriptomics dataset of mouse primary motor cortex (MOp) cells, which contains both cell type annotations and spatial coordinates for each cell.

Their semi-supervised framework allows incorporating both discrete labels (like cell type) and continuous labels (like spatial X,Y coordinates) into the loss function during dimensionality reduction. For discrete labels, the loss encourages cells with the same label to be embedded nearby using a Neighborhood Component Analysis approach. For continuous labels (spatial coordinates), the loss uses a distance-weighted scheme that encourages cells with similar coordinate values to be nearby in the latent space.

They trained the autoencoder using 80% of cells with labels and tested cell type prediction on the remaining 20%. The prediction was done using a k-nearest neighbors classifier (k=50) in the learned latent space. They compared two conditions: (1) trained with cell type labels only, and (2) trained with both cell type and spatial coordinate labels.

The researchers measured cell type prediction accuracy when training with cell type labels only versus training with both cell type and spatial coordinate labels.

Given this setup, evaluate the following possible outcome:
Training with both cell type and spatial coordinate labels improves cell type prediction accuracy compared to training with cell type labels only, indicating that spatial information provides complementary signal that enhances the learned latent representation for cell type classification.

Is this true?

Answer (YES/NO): NO